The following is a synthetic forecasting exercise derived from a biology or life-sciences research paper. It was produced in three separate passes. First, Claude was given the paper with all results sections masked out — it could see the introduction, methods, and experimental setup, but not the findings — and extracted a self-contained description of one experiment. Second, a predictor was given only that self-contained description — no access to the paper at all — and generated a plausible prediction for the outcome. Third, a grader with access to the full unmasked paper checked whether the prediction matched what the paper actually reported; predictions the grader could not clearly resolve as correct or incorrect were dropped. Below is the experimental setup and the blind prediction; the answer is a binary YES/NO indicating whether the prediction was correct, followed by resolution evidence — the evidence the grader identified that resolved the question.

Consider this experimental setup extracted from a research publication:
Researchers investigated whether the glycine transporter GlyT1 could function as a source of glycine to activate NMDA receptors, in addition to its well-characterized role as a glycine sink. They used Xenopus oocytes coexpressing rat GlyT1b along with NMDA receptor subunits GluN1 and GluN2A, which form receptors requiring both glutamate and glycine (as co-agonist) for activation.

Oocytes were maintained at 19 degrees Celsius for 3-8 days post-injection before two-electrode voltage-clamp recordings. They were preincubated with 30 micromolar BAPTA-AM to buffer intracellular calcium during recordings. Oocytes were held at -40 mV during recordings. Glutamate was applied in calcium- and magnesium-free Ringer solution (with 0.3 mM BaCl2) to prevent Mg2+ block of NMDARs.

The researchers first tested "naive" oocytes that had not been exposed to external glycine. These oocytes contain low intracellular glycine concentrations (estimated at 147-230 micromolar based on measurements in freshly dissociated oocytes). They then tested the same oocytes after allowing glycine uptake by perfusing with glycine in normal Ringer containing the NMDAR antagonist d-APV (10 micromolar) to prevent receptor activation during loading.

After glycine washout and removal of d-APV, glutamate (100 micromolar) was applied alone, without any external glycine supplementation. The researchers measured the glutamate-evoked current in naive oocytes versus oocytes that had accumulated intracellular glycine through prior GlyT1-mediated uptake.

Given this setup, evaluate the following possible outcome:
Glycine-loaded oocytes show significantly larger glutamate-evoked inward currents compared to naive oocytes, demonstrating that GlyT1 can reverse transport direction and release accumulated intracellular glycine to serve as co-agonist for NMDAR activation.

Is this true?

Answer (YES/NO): YES